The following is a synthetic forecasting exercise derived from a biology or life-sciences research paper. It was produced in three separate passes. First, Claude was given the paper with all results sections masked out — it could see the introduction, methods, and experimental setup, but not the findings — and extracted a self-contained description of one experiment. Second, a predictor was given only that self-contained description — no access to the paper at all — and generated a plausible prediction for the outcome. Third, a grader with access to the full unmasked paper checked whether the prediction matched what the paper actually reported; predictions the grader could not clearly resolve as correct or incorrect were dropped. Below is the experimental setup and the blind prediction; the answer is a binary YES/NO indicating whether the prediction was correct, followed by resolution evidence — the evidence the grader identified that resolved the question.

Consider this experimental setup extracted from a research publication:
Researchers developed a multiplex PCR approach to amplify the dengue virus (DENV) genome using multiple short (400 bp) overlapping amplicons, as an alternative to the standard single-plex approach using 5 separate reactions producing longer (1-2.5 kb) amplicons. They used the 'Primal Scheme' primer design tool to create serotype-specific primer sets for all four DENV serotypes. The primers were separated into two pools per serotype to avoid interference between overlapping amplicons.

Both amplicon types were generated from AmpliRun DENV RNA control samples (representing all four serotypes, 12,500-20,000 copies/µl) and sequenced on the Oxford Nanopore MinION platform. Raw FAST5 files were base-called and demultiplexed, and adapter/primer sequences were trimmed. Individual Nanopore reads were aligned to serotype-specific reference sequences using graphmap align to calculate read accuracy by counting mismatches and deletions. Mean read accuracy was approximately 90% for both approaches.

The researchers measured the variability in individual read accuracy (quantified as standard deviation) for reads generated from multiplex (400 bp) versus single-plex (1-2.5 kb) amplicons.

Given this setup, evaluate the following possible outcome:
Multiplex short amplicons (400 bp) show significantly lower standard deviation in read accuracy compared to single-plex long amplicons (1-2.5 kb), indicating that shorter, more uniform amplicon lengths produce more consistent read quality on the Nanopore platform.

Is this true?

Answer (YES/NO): NO